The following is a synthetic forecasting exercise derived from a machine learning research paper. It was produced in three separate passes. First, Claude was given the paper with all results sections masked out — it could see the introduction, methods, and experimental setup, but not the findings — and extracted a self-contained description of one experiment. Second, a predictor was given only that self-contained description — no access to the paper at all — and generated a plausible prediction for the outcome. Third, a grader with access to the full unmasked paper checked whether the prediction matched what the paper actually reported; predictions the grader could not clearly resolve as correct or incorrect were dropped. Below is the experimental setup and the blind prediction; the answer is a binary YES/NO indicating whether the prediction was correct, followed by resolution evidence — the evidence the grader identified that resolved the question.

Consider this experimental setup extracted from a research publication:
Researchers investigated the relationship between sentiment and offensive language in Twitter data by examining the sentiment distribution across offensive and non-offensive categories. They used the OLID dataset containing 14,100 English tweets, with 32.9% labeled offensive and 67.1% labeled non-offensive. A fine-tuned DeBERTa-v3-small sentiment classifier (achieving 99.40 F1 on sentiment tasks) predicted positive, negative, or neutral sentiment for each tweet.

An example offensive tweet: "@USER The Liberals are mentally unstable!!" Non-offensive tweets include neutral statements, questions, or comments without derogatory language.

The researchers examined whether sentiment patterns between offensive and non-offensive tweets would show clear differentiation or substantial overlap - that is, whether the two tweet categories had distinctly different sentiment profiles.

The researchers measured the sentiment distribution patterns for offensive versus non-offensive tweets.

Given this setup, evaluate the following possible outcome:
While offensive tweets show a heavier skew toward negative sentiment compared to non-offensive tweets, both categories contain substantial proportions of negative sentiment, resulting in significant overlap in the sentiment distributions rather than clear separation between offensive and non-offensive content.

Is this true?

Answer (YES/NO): NO